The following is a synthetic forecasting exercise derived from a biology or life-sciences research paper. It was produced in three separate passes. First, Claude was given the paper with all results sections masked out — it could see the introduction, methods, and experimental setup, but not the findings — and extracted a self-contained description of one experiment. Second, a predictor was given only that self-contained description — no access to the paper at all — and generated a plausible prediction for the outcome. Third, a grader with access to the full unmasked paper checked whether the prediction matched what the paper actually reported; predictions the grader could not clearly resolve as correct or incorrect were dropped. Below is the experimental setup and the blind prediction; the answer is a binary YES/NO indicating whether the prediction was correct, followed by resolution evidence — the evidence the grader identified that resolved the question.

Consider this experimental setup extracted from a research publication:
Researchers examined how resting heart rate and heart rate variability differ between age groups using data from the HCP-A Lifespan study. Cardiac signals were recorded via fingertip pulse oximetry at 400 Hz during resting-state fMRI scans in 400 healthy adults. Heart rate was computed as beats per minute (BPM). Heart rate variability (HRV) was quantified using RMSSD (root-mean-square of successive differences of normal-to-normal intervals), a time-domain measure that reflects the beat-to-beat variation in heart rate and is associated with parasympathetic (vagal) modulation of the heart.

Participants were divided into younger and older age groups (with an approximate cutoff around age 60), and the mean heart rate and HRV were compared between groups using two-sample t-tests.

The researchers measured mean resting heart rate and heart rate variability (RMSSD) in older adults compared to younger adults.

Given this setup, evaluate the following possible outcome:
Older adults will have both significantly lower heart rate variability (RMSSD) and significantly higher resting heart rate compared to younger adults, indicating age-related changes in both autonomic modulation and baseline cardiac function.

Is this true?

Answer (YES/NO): NO